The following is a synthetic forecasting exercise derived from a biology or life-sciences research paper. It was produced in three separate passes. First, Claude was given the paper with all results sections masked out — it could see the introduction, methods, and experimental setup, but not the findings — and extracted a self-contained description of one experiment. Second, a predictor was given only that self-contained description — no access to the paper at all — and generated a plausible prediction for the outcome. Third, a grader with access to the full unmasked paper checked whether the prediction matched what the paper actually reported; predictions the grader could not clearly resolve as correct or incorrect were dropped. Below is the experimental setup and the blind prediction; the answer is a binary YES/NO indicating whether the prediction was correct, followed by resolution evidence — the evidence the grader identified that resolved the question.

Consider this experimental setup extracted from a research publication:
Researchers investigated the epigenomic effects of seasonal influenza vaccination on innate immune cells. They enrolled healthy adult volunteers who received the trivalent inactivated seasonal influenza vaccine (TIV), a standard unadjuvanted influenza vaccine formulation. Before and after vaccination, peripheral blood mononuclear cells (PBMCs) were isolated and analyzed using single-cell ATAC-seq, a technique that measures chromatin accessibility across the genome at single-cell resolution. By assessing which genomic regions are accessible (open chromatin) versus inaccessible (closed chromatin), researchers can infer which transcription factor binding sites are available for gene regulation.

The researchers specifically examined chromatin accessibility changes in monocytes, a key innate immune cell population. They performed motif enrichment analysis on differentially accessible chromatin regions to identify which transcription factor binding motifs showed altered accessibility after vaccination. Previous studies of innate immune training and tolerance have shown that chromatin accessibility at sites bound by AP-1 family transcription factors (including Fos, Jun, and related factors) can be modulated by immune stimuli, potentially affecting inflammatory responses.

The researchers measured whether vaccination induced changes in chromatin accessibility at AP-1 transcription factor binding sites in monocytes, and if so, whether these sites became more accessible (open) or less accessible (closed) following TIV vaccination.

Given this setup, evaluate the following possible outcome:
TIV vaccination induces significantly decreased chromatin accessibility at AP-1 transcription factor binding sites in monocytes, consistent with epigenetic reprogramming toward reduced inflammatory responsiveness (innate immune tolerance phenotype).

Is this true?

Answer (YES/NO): YES